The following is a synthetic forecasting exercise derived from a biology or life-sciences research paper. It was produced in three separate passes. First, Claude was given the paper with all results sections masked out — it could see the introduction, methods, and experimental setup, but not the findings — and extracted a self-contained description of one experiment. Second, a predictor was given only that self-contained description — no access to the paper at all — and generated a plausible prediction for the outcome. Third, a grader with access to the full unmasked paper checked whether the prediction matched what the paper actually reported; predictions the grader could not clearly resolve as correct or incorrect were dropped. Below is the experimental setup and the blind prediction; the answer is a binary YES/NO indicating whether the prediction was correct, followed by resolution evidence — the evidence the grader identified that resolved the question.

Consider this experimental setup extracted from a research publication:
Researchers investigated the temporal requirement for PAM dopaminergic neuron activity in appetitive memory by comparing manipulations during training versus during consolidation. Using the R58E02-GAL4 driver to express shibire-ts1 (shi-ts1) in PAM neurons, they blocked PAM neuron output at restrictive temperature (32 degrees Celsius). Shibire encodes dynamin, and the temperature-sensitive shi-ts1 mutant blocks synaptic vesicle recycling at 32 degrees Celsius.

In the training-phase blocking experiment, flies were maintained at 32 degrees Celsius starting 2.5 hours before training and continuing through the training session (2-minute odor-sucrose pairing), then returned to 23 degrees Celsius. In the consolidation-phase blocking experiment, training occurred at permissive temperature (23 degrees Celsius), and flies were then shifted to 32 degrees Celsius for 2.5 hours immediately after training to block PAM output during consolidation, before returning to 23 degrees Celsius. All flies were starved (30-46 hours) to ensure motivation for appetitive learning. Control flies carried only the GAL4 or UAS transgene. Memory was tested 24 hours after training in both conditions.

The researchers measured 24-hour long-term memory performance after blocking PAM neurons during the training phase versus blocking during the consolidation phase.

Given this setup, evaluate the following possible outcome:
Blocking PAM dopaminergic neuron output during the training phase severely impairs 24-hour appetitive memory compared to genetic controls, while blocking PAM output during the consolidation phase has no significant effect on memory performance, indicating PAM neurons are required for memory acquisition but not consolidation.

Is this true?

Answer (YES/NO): YES